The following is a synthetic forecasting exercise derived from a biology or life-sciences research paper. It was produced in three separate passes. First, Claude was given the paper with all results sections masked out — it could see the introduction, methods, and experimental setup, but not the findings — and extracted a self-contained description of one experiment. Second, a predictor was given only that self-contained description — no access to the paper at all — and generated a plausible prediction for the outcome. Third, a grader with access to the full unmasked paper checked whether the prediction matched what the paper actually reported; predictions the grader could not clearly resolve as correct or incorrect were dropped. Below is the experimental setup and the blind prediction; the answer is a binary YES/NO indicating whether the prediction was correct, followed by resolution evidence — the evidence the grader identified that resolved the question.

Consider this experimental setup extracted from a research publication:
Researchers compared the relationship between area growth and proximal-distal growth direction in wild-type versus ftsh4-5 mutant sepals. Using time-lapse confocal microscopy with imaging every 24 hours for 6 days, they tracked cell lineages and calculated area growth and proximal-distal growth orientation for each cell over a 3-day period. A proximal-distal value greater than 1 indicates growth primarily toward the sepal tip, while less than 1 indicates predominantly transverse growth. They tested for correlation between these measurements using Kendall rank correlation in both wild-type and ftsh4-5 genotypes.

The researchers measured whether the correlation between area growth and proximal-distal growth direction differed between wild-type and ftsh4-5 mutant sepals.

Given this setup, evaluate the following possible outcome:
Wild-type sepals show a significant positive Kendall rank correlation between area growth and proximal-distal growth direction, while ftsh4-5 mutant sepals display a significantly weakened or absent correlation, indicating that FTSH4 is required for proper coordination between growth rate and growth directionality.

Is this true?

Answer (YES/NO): YES